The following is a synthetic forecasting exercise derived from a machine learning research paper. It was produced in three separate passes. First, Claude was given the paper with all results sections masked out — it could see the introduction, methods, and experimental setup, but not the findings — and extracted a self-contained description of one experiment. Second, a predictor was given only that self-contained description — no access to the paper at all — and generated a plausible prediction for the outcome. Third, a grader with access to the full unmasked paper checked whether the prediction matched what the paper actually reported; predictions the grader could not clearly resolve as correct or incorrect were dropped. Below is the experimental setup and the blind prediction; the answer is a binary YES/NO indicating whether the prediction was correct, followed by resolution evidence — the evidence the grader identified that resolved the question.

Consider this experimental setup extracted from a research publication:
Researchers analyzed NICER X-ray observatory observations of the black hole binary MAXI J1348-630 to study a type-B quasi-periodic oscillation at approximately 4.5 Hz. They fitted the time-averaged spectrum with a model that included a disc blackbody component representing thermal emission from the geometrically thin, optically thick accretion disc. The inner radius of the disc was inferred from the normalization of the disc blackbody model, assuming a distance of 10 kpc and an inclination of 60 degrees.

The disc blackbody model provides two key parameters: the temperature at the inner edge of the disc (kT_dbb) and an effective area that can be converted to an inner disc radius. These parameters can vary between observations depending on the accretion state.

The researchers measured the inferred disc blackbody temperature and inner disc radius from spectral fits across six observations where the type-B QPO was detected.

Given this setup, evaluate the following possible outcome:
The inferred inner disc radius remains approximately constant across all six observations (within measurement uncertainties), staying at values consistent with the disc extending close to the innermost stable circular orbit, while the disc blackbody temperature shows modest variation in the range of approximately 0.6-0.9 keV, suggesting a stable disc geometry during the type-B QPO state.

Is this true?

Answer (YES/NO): NO